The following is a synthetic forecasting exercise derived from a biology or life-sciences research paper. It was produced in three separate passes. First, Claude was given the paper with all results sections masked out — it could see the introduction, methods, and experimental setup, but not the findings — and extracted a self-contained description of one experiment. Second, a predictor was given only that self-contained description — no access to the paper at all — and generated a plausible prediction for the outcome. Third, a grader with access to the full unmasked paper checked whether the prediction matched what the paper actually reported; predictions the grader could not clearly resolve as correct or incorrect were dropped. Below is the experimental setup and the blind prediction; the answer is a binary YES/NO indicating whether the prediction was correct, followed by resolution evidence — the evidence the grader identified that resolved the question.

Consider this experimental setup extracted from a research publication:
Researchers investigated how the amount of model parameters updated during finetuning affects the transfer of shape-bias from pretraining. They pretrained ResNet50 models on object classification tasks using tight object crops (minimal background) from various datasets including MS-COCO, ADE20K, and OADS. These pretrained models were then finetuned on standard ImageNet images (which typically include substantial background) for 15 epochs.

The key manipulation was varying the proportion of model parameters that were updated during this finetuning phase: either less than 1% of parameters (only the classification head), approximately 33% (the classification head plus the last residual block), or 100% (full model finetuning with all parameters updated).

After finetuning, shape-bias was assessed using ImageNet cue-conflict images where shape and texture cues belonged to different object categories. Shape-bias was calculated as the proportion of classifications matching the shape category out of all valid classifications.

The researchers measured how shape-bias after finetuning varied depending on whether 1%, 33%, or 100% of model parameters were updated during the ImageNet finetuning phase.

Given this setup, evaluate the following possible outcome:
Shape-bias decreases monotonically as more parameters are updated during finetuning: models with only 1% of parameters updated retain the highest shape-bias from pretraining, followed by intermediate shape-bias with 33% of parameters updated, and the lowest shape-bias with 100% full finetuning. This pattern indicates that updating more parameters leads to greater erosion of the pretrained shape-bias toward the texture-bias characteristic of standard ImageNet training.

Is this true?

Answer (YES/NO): YES